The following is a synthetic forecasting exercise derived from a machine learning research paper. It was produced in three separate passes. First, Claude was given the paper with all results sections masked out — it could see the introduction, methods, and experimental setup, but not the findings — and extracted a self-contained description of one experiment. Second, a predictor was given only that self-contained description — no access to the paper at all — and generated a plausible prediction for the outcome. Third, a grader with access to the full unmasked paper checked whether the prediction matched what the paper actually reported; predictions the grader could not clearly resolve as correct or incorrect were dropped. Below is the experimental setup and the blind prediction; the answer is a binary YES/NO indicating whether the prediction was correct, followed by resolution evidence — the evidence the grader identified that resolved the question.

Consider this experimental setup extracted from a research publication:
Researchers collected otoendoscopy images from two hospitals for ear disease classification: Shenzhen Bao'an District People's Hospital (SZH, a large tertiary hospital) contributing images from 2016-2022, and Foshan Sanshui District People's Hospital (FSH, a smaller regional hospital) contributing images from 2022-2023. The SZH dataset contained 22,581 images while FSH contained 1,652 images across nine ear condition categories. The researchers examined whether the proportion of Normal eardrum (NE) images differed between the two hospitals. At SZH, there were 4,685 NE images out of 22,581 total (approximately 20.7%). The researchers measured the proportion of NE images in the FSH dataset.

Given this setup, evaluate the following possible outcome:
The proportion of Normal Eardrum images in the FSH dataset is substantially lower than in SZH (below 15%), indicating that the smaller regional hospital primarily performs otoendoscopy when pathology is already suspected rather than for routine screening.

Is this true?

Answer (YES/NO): NO